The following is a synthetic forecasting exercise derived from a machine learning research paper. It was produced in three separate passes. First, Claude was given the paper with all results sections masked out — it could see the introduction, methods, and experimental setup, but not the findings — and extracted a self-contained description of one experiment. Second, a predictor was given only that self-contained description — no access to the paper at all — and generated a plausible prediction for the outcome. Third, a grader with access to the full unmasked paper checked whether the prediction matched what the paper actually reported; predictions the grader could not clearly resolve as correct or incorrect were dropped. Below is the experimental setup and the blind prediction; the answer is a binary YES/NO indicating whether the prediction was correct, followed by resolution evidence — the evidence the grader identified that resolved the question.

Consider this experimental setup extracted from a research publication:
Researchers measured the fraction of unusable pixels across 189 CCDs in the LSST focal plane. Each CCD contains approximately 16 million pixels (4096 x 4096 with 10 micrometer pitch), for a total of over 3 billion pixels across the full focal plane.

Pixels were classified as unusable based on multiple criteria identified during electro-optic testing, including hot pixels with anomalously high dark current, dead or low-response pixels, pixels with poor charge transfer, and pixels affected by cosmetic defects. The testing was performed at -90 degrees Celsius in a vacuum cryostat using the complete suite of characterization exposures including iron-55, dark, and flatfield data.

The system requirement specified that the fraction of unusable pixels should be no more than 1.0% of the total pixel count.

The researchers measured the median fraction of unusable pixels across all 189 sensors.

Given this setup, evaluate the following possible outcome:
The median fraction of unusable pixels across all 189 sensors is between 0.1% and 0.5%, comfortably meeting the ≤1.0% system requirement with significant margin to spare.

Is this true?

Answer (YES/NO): NO